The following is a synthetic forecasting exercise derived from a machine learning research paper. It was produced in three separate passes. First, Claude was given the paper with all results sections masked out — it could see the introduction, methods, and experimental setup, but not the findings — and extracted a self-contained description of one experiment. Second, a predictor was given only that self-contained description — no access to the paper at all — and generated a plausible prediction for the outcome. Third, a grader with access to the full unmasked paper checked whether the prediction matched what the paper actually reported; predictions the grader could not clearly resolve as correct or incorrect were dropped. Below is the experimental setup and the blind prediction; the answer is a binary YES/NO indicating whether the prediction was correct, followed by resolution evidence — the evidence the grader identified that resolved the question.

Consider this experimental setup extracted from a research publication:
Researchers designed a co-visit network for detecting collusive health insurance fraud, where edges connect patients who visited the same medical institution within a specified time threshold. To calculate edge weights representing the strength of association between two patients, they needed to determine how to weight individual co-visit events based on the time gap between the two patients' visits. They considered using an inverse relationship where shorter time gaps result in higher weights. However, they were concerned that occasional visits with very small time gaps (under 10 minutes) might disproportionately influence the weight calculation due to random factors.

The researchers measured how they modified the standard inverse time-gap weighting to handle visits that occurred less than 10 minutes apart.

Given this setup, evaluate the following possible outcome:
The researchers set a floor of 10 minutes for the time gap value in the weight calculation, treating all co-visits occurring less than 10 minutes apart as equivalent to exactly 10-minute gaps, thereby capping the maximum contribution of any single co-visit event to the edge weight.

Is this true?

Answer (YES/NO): YES